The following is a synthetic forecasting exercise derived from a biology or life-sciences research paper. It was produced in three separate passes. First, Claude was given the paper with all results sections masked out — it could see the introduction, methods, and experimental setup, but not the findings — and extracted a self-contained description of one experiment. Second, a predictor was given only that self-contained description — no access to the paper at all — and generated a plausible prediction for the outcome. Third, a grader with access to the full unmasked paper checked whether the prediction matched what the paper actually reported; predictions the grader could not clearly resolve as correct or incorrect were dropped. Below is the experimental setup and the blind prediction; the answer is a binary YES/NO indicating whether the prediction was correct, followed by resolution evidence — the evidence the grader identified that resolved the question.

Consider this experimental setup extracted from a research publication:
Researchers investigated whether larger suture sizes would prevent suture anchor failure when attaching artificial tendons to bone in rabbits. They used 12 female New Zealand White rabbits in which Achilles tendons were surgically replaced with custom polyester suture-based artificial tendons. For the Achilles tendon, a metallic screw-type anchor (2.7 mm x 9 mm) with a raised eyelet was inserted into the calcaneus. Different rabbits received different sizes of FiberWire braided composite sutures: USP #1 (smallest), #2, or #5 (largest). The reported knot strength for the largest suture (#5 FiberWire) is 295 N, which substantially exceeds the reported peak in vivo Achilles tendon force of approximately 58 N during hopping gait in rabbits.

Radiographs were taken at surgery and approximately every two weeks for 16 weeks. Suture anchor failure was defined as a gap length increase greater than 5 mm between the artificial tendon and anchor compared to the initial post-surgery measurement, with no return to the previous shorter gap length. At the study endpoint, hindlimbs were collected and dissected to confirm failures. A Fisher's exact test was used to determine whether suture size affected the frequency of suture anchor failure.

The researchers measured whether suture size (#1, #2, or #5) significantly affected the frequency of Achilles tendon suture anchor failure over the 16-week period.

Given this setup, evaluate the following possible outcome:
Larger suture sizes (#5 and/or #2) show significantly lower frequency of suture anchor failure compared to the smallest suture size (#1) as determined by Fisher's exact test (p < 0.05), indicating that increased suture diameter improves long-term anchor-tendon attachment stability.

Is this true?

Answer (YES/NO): NO